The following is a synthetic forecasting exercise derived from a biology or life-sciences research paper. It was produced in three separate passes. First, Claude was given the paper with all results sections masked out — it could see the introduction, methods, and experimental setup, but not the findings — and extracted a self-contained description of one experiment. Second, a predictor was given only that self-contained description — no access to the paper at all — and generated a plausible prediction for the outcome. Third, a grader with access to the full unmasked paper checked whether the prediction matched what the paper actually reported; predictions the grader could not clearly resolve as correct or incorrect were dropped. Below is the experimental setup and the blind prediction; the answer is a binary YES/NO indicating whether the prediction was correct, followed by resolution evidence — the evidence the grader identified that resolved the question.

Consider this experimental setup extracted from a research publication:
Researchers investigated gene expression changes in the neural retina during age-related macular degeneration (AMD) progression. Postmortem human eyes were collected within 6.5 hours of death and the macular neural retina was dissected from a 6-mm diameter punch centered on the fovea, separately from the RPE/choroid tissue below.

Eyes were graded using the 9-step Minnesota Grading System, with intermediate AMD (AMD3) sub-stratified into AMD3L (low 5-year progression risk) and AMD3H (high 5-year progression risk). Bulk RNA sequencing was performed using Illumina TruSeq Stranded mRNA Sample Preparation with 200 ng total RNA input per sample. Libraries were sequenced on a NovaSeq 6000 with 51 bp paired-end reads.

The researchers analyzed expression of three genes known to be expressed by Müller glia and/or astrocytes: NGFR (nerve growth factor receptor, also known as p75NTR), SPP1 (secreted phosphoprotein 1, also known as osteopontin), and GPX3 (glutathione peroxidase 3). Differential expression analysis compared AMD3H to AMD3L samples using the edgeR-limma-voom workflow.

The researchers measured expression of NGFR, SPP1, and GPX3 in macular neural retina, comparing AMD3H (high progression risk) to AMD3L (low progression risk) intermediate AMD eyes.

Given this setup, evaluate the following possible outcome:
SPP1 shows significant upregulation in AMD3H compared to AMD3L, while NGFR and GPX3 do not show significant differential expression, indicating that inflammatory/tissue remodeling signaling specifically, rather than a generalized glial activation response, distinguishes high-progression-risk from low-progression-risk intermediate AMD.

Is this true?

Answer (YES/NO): NO